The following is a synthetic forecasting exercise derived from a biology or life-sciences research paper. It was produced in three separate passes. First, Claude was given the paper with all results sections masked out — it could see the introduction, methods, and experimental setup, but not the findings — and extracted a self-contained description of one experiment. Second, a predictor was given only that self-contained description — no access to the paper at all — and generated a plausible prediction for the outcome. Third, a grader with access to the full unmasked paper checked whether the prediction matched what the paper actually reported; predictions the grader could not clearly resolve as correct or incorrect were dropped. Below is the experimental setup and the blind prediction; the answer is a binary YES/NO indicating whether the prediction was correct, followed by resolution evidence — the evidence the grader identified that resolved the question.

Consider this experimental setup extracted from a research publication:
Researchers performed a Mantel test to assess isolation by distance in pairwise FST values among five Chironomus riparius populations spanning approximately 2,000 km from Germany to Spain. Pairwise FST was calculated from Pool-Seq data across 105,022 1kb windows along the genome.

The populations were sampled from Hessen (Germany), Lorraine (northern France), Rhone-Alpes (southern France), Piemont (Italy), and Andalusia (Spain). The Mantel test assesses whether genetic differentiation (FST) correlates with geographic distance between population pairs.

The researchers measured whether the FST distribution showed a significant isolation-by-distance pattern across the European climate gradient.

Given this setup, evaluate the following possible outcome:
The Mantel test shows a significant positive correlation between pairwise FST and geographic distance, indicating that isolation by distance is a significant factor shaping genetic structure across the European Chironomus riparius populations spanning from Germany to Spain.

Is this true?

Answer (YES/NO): NO